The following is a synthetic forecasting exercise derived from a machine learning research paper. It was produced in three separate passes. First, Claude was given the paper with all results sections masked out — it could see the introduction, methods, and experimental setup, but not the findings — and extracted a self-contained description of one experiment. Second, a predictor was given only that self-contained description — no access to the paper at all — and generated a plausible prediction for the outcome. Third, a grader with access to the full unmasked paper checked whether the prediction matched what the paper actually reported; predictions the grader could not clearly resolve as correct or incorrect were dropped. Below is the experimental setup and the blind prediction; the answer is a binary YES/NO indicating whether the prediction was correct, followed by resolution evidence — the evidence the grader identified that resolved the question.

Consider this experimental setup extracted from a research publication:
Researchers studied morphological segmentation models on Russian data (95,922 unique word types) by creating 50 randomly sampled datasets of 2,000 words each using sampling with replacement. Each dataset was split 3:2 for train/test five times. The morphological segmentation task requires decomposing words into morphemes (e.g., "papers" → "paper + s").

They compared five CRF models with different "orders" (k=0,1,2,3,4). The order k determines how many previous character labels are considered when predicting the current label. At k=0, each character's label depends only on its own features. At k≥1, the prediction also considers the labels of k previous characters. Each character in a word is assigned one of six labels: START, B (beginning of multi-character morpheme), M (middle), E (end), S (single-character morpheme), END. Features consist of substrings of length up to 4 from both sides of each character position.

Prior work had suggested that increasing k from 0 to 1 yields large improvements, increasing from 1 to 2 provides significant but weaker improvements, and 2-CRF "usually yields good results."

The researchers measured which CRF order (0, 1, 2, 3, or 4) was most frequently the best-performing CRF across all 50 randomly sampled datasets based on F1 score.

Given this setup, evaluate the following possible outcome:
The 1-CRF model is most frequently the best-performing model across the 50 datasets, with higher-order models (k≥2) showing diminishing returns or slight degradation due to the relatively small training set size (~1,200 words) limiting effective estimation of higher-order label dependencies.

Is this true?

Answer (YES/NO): NO